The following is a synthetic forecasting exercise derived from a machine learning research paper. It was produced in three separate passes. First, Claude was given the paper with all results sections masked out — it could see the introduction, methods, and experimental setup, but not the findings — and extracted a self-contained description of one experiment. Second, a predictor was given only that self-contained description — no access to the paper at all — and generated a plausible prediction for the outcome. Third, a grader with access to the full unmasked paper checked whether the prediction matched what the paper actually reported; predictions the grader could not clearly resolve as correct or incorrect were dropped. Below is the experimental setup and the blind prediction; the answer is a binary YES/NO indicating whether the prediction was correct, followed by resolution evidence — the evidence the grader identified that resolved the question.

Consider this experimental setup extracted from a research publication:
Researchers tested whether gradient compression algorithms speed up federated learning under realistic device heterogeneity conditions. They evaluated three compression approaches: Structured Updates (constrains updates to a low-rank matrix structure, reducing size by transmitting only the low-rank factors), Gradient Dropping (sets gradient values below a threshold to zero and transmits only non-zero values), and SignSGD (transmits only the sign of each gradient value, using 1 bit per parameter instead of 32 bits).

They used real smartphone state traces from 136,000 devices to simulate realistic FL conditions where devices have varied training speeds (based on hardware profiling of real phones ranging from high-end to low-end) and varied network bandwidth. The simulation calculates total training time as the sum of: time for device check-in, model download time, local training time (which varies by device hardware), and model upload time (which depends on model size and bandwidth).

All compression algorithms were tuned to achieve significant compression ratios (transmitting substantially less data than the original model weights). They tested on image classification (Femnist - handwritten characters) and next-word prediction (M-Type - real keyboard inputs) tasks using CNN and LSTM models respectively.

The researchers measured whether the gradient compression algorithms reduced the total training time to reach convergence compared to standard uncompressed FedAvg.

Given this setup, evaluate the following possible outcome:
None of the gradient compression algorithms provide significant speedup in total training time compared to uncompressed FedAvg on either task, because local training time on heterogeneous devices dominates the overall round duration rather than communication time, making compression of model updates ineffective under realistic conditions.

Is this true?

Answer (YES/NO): YES